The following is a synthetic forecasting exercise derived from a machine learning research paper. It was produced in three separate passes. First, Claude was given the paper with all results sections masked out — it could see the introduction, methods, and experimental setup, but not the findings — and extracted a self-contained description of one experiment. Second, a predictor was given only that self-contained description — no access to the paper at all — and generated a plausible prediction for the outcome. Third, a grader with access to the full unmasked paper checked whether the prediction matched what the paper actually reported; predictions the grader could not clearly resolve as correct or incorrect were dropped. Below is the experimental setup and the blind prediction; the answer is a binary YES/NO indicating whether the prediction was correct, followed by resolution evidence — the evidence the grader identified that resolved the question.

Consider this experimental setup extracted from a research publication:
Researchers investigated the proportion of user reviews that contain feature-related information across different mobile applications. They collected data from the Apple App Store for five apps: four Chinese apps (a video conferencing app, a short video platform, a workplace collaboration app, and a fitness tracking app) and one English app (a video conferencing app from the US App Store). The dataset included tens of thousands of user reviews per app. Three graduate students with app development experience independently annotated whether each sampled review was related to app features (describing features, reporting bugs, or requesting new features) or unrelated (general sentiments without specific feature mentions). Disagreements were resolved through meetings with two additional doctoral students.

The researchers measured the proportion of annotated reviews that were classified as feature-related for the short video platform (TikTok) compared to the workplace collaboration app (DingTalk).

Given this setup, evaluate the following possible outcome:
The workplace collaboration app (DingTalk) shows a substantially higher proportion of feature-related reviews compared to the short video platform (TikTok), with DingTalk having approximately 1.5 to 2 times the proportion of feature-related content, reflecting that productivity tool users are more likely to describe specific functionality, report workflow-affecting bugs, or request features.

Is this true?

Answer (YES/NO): NO